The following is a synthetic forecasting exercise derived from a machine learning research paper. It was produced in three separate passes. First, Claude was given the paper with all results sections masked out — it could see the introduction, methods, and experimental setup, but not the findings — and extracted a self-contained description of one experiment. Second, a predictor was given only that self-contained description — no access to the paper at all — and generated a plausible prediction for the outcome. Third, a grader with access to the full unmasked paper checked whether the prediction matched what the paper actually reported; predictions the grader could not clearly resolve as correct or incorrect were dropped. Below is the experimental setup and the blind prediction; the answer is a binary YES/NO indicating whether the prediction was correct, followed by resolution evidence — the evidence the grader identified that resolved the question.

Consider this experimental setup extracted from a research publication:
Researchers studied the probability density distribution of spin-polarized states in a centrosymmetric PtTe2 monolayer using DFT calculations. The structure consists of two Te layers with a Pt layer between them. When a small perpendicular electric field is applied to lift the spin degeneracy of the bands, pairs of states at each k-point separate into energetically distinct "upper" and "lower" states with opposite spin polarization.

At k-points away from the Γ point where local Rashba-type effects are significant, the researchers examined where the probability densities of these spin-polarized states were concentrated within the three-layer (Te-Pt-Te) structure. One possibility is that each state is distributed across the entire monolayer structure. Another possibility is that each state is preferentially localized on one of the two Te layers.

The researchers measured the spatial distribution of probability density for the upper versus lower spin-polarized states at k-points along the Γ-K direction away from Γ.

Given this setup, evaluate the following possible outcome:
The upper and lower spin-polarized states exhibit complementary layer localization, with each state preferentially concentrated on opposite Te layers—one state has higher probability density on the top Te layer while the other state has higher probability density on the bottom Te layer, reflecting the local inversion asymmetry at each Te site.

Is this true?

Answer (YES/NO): YES